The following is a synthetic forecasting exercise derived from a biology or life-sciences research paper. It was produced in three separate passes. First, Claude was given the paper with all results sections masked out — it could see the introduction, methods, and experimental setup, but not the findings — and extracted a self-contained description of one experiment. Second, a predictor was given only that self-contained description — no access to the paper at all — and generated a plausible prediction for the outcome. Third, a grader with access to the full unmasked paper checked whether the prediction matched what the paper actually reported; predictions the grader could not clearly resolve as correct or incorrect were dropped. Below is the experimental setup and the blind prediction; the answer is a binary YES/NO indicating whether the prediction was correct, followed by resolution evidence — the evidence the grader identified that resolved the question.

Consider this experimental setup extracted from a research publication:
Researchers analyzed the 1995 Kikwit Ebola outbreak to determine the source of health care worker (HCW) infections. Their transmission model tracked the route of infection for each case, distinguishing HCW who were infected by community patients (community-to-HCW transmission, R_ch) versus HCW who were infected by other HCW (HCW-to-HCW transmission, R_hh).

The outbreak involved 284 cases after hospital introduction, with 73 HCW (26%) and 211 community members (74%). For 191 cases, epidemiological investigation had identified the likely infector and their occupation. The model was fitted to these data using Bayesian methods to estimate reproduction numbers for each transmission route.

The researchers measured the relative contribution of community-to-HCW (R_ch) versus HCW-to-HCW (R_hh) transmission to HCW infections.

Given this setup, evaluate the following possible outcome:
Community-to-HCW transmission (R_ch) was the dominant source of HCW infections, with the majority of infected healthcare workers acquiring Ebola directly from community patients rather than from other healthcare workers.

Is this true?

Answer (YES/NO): NO